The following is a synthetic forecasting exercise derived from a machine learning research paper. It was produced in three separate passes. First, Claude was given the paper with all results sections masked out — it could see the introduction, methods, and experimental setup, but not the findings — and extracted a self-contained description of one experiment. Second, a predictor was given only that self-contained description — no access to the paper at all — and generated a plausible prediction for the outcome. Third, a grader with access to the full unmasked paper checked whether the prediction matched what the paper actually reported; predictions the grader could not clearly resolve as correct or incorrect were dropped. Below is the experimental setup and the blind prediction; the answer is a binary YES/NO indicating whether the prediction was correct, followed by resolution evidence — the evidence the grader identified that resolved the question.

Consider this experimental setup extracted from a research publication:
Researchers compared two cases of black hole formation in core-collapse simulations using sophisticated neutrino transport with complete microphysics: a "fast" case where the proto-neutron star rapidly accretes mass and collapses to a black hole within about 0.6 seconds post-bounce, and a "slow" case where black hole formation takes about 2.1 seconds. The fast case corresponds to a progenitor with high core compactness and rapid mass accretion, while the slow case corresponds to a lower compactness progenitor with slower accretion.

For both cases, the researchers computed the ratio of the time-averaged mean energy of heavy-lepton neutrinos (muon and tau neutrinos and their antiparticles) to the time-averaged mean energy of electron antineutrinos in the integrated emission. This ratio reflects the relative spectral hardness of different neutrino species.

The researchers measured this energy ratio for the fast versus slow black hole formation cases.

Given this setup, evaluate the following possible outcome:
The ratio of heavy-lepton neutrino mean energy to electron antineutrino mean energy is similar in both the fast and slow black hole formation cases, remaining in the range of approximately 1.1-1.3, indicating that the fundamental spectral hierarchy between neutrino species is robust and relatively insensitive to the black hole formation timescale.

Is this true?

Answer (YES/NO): NO